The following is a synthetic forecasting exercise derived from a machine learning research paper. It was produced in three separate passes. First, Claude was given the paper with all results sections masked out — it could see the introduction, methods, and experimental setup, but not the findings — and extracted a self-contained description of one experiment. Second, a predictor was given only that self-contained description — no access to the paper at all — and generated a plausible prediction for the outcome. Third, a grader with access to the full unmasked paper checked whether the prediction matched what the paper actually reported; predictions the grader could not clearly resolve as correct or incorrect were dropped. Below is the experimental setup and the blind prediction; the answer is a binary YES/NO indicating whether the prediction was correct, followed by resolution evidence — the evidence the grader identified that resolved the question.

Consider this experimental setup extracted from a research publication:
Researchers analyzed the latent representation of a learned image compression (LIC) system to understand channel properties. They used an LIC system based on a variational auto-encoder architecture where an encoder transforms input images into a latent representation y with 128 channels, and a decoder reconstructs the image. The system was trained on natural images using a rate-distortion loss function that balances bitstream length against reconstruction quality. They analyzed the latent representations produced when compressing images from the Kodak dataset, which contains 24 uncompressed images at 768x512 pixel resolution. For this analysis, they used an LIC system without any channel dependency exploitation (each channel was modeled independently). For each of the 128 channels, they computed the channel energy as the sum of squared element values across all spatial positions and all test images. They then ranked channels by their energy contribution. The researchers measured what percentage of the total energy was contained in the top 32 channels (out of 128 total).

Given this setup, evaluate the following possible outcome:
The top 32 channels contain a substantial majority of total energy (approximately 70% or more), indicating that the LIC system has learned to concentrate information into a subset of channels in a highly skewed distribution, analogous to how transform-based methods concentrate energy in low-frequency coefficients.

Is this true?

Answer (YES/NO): YES